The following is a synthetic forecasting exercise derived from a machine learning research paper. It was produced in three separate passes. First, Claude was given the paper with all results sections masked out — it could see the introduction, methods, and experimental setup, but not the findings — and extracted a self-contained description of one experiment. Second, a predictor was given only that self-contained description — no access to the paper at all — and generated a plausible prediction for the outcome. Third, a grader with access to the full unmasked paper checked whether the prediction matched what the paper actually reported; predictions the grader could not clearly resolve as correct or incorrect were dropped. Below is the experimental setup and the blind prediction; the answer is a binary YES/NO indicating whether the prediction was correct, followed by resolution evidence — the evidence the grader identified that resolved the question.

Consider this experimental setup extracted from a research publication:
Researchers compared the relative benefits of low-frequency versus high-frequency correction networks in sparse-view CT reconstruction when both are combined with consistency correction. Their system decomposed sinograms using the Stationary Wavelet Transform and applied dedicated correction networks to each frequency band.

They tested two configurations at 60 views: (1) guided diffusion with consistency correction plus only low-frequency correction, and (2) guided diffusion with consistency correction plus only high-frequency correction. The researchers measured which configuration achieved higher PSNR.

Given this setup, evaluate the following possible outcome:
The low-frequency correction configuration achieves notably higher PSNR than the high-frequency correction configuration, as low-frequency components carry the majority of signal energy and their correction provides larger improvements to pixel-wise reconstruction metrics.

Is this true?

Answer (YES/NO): NO